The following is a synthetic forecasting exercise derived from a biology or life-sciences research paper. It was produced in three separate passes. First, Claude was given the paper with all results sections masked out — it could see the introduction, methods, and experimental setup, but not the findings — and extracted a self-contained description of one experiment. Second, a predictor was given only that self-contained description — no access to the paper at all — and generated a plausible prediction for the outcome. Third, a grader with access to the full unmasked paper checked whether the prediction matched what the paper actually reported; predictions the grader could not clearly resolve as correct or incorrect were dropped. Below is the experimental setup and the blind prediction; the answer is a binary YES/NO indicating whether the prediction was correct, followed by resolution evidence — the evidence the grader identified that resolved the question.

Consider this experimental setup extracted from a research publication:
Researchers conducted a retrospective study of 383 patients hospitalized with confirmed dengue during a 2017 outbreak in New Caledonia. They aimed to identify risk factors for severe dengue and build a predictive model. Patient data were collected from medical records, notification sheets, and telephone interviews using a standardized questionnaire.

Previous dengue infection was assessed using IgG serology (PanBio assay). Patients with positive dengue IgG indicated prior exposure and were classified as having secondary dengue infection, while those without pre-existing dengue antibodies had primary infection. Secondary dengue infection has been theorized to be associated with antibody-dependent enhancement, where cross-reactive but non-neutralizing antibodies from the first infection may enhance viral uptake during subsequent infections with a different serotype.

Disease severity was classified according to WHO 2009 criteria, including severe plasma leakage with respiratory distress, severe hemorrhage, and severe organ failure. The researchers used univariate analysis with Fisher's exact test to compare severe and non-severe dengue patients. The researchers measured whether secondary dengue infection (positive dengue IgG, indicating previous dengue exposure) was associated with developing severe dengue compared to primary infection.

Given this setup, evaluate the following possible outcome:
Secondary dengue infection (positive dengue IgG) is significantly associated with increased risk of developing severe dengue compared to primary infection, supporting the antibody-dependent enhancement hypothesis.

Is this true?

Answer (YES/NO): YES